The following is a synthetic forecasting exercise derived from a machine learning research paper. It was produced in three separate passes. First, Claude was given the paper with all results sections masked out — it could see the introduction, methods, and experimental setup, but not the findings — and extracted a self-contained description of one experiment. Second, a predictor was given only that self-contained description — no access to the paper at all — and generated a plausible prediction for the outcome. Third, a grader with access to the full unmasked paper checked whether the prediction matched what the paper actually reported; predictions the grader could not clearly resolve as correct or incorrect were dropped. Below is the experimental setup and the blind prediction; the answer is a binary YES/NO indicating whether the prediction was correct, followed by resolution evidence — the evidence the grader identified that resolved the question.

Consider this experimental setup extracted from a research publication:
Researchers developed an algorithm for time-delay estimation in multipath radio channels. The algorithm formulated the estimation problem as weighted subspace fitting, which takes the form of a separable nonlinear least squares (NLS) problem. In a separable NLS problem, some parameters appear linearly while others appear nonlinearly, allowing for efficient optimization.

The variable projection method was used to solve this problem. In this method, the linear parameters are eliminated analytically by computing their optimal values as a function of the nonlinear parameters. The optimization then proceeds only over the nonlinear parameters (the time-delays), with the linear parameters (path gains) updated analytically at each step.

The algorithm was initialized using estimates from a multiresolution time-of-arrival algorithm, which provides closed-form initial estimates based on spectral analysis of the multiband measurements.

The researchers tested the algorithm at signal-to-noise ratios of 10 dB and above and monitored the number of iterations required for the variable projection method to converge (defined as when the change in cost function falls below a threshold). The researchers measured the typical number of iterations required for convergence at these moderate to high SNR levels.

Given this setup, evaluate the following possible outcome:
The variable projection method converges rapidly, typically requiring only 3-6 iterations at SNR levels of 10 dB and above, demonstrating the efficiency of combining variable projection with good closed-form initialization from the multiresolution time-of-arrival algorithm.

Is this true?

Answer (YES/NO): NO